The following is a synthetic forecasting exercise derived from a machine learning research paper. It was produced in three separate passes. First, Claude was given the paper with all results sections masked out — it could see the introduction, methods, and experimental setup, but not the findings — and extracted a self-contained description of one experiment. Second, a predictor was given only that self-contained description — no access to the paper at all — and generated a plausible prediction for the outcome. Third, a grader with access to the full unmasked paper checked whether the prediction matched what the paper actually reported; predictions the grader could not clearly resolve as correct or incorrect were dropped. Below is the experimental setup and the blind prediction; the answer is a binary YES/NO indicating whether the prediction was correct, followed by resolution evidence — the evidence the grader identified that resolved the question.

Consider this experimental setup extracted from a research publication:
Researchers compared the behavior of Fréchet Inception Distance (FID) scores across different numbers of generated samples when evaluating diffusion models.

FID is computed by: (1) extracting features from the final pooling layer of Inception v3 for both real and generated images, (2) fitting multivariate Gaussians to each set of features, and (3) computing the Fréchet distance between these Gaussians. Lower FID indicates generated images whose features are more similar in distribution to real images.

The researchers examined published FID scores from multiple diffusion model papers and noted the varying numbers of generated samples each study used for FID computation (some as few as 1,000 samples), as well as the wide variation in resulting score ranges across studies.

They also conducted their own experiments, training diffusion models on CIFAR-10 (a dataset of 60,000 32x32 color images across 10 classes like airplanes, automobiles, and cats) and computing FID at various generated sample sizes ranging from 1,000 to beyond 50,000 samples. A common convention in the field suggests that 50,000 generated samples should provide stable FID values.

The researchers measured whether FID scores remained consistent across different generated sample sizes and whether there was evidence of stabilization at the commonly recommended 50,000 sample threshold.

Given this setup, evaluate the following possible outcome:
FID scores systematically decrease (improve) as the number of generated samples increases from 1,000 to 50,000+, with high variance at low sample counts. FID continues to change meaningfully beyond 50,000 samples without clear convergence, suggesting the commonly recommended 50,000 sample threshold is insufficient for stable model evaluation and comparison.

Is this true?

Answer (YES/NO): NO